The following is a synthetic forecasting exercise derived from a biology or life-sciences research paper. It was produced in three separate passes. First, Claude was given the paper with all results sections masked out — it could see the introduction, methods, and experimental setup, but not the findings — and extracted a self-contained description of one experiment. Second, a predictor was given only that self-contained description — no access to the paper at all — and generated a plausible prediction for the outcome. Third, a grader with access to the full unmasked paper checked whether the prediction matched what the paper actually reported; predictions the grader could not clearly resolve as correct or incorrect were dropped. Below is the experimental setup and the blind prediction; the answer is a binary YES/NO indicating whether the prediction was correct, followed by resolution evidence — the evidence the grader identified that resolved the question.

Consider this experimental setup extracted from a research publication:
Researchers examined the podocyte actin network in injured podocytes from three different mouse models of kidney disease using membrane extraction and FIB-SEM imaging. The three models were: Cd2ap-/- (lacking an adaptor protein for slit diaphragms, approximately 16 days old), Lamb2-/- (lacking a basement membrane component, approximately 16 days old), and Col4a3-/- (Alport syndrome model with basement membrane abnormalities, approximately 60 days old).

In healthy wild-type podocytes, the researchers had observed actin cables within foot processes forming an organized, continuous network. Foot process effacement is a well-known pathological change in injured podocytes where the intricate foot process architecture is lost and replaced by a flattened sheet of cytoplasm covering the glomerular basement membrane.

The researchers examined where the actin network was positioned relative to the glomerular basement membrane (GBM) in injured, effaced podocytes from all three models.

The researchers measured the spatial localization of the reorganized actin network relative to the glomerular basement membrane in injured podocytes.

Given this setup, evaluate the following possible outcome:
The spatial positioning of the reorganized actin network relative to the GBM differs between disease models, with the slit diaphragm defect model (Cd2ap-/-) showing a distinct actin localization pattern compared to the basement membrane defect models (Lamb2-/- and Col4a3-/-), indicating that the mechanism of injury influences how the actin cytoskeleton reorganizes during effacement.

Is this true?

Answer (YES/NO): NO